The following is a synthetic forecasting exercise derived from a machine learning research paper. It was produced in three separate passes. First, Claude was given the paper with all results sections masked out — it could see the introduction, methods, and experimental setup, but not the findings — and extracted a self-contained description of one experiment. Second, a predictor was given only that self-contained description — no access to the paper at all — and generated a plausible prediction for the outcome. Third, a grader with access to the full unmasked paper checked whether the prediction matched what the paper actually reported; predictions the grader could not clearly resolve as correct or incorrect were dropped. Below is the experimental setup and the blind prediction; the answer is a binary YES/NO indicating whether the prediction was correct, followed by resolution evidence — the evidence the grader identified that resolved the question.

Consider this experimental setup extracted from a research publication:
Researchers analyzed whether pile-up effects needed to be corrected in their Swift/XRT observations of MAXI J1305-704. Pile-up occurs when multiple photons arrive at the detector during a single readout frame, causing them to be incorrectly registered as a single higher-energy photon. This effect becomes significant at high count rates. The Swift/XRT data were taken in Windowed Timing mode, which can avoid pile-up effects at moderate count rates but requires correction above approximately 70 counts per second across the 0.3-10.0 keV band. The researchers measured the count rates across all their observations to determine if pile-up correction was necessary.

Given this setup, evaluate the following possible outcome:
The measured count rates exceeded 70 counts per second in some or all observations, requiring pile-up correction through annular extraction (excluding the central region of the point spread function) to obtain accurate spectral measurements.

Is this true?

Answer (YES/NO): NO